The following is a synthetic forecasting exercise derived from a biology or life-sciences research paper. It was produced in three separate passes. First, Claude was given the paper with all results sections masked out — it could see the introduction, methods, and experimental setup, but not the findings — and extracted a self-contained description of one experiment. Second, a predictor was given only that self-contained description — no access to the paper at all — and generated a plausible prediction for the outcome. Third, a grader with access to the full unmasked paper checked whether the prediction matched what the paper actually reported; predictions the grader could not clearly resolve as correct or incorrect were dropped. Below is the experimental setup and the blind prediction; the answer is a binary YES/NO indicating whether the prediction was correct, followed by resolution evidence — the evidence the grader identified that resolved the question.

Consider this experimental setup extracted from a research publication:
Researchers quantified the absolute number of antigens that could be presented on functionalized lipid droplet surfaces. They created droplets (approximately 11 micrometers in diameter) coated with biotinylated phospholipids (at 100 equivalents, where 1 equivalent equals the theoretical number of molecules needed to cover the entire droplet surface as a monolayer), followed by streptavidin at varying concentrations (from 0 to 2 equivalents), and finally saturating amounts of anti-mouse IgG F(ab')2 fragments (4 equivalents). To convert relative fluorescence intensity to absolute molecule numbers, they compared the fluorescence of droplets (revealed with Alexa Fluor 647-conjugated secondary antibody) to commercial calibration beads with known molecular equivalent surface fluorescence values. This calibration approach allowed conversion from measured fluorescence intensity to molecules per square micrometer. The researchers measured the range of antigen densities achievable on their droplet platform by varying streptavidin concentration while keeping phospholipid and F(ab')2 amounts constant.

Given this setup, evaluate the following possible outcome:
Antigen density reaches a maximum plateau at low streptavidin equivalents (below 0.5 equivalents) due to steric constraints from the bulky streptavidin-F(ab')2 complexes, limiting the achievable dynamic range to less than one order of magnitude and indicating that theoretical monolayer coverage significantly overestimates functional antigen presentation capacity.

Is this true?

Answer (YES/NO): NO